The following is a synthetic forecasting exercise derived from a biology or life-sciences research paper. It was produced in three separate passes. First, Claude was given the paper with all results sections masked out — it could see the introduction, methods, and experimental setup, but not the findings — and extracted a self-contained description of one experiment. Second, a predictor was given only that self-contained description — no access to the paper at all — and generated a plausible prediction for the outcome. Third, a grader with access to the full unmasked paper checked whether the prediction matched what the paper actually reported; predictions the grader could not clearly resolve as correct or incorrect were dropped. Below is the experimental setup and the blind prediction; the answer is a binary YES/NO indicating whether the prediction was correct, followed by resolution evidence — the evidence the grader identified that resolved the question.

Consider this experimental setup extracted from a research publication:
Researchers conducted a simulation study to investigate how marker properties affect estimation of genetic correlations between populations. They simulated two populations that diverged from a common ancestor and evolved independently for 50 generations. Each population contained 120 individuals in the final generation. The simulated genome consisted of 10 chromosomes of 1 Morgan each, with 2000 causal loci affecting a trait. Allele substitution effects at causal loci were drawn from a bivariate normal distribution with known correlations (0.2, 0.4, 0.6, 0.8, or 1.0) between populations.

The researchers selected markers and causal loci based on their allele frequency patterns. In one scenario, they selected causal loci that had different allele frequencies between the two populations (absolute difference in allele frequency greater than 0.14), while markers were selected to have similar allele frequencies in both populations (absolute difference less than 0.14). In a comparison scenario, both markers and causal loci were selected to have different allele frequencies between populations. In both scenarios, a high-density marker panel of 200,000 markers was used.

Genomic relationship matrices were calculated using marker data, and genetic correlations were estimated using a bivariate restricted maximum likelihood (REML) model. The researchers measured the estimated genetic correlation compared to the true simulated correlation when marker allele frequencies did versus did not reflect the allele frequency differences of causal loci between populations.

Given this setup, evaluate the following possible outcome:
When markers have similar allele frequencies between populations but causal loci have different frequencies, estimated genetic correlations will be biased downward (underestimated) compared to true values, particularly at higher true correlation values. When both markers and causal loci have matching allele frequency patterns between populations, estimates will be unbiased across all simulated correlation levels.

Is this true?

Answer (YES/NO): NO